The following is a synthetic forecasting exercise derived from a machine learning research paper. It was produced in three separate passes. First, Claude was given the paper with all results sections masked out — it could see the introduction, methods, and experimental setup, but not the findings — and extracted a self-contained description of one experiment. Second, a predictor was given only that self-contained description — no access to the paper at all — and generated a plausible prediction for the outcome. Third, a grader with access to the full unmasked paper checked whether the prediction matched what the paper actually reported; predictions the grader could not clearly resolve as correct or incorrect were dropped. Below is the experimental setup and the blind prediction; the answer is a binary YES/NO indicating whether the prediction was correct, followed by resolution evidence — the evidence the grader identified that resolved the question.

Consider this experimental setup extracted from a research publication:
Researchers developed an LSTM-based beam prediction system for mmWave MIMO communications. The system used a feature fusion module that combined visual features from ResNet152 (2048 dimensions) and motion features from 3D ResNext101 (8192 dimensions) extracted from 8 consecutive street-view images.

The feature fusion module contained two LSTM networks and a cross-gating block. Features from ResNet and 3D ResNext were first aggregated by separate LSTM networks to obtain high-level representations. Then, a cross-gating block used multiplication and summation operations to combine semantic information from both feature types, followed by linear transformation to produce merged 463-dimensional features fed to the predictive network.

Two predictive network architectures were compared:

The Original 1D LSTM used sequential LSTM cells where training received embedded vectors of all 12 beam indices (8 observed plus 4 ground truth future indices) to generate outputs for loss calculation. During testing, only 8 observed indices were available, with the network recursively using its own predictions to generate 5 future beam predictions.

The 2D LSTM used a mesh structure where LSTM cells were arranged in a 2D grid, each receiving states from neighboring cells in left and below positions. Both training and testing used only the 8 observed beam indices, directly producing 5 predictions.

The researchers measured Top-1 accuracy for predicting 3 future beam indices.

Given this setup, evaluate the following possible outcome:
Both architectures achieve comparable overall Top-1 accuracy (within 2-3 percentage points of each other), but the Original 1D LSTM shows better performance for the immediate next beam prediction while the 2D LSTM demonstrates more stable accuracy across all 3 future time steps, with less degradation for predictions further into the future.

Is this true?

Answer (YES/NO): NO